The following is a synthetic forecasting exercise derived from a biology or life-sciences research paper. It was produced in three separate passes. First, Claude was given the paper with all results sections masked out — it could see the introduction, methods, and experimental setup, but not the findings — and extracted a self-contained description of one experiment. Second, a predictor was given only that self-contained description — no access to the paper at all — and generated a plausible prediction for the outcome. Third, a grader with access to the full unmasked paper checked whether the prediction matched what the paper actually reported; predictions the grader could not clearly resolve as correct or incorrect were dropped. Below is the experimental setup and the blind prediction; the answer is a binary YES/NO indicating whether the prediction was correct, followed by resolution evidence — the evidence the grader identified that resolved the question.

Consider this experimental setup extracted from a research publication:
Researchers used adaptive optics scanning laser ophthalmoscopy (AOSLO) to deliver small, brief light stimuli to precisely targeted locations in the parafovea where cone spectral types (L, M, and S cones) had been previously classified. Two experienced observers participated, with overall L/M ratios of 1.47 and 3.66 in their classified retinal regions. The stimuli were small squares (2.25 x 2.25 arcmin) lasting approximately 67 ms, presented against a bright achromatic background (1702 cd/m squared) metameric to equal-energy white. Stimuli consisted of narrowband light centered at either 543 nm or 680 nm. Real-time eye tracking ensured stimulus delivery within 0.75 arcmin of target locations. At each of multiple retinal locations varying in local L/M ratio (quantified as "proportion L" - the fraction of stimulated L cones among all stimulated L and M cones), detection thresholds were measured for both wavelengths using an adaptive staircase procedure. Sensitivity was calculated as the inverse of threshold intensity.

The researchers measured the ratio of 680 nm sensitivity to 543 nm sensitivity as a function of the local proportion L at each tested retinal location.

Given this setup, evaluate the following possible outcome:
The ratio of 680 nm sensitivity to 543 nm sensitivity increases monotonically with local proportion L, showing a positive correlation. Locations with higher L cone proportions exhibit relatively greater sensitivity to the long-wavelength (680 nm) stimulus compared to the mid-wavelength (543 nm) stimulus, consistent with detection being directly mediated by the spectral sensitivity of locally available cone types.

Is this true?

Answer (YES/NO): YES